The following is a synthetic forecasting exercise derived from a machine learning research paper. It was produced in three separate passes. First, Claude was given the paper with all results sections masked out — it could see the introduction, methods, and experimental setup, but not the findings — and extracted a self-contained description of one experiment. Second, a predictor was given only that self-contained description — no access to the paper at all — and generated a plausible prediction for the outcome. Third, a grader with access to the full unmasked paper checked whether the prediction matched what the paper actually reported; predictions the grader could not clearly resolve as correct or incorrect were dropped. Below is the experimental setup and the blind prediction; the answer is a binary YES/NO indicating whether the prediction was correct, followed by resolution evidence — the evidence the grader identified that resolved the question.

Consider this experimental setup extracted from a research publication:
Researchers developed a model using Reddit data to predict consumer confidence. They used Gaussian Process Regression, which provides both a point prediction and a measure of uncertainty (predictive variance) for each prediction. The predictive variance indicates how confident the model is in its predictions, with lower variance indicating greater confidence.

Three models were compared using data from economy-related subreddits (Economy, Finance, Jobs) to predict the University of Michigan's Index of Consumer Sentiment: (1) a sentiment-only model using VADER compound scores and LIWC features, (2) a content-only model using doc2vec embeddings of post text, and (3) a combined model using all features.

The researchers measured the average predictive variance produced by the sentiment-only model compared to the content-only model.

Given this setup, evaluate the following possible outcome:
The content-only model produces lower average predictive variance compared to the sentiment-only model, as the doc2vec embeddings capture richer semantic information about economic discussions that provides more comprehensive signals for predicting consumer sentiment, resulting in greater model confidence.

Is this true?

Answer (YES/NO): YES